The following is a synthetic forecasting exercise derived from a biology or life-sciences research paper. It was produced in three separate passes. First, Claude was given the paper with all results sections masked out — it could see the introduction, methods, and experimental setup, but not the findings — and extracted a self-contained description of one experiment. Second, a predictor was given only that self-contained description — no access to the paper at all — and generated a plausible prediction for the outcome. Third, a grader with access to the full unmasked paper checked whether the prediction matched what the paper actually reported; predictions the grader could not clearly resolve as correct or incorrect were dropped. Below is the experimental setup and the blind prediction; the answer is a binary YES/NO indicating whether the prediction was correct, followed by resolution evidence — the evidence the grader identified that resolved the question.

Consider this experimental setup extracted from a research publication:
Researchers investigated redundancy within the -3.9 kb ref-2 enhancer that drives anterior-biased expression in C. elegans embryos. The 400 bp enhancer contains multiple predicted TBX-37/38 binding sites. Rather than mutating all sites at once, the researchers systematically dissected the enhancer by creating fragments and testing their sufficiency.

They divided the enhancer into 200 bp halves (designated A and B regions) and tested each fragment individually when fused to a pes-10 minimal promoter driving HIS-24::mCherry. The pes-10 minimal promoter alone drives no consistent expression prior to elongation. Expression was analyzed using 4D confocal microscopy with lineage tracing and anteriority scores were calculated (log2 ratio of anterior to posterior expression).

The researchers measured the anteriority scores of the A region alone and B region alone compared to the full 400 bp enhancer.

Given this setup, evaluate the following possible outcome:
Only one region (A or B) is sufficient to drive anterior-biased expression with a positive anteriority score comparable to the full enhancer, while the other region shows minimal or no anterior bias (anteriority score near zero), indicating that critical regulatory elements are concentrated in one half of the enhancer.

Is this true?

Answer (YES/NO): NO